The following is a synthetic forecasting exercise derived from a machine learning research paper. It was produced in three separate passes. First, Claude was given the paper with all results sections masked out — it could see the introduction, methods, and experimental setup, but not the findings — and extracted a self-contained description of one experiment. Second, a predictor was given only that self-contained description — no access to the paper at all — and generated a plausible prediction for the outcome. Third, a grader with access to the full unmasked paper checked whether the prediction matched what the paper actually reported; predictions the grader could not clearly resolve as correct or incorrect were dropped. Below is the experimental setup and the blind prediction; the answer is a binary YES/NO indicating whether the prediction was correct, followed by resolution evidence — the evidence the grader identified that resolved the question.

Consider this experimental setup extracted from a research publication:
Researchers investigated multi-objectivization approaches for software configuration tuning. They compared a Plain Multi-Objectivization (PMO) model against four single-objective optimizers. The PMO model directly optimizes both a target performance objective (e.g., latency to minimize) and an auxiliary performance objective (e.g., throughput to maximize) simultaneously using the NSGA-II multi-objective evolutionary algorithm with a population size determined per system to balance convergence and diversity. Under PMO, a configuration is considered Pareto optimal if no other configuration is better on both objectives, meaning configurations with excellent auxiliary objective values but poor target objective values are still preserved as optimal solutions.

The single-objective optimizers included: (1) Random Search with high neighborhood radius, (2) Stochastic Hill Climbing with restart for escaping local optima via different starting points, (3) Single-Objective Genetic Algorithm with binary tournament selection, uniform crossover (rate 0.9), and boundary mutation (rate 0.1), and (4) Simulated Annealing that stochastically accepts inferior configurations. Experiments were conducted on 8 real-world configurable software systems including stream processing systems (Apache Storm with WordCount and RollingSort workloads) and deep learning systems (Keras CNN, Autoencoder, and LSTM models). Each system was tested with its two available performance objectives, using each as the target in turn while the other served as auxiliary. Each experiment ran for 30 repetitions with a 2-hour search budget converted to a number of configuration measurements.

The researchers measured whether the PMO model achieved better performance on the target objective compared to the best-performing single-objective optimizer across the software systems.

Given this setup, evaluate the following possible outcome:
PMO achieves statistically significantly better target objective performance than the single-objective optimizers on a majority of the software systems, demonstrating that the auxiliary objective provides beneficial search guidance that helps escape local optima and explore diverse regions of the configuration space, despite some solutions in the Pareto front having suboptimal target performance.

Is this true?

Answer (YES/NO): NO